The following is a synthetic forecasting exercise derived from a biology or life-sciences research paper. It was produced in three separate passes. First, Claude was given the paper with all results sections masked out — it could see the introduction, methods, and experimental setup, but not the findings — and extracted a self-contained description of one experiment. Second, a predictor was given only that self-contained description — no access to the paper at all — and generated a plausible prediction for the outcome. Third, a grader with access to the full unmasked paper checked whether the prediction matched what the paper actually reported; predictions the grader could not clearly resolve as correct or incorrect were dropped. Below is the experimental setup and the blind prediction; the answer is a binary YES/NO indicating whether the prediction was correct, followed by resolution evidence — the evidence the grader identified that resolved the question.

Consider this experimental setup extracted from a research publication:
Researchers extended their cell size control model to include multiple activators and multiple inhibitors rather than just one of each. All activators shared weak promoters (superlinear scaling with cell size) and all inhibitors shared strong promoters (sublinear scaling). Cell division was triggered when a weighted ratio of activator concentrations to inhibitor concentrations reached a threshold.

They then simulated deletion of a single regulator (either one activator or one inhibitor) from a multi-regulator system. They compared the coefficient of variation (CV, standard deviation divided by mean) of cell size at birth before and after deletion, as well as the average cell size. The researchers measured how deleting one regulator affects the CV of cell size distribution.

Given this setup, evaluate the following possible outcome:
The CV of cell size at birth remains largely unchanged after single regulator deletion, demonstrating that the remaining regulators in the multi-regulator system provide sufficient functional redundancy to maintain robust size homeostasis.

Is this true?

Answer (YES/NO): YES